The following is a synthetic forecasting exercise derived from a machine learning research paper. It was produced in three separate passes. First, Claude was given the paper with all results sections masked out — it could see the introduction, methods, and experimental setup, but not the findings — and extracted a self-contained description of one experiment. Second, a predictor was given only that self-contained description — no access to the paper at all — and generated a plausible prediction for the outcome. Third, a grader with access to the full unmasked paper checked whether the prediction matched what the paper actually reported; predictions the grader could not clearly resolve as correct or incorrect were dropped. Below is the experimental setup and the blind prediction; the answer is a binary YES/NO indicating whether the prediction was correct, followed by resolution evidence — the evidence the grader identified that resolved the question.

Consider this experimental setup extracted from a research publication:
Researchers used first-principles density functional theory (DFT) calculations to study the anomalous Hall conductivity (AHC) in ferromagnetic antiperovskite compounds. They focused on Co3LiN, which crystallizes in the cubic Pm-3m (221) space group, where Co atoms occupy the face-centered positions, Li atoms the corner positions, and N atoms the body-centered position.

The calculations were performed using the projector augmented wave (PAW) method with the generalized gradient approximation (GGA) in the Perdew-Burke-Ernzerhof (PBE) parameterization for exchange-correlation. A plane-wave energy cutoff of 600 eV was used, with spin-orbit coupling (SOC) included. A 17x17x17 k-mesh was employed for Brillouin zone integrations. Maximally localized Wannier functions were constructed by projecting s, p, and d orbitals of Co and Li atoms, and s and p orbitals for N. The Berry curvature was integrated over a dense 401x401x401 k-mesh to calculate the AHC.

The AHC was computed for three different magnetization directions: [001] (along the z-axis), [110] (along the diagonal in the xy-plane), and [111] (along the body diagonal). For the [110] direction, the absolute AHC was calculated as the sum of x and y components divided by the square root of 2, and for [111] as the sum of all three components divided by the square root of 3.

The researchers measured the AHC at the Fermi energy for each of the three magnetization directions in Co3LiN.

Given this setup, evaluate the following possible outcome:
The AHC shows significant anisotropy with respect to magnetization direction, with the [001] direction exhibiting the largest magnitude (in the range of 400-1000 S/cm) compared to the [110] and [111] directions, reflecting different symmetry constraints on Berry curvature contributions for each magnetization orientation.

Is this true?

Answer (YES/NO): NO